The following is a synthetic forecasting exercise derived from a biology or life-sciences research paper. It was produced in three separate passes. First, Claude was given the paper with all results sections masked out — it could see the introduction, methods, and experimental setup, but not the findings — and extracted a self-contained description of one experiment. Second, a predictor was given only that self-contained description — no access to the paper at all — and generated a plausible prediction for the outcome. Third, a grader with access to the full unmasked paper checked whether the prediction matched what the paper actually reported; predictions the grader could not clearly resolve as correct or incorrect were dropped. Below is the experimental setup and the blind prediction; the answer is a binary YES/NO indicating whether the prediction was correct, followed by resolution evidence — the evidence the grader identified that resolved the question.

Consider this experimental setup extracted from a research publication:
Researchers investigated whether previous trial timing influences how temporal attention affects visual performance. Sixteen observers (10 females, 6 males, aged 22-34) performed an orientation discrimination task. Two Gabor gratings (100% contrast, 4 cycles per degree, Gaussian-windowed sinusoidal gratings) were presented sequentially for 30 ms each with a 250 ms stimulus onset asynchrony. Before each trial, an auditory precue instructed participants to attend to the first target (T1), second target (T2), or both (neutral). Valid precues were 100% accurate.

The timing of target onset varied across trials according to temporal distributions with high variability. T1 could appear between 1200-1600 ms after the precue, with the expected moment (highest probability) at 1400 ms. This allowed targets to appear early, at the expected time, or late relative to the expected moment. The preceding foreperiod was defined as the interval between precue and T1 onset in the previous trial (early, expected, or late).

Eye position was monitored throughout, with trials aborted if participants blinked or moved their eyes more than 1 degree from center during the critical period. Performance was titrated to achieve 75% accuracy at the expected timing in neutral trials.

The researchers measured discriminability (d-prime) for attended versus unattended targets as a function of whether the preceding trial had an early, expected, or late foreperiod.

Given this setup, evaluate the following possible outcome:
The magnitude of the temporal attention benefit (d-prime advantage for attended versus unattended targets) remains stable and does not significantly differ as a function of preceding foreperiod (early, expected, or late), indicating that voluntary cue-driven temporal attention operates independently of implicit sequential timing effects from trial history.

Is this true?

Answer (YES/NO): YES